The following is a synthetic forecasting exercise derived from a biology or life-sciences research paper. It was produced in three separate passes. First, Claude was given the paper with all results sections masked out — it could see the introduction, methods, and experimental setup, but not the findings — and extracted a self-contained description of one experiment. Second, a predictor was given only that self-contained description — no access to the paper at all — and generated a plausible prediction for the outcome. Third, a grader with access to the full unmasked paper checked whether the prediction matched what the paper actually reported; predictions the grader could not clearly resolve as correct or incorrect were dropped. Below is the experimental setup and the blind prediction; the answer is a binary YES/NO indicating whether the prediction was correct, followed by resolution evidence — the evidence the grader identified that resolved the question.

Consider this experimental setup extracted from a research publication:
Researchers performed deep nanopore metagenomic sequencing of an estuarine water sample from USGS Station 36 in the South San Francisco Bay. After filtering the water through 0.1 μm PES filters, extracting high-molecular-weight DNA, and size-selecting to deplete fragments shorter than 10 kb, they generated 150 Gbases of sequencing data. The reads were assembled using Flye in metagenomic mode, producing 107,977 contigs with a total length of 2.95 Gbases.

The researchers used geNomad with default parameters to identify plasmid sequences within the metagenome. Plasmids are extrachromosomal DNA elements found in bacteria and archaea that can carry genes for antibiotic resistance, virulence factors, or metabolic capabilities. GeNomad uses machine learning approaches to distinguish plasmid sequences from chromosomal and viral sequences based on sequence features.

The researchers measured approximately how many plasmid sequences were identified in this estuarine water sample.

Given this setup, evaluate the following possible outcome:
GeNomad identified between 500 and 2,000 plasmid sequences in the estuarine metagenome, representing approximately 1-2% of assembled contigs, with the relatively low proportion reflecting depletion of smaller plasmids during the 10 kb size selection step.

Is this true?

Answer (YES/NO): YES